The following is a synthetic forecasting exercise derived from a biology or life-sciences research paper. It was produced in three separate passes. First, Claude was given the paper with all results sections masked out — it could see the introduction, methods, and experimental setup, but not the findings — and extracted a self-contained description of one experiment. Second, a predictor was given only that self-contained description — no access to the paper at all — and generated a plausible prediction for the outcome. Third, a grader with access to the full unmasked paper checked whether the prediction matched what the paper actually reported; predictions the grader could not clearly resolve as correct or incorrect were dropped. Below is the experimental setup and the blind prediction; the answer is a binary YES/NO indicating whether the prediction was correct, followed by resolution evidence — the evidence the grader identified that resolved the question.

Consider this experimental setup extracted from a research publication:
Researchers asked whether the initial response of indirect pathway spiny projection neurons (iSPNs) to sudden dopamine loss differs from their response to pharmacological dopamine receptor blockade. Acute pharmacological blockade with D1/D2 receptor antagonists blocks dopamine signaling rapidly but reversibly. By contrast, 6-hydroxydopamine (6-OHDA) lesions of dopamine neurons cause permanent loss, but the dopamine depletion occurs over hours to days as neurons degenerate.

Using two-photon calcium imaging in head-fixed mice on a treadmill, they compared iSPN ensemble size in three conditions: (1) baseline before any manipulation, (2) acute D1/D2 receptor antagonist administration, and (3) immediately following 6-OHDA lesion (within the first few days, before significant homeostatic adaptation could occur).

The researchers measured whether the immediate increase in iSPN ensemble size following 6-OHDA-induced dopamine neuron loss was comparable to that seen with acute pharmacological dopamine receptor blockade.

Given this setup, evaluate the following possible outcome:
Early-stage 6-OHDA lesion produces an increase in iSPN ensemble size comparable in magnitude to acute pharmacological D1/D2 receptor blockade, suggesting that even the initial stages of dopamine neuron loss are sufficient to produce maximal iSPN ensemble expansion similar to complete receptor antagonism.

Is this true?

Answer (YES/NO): YES